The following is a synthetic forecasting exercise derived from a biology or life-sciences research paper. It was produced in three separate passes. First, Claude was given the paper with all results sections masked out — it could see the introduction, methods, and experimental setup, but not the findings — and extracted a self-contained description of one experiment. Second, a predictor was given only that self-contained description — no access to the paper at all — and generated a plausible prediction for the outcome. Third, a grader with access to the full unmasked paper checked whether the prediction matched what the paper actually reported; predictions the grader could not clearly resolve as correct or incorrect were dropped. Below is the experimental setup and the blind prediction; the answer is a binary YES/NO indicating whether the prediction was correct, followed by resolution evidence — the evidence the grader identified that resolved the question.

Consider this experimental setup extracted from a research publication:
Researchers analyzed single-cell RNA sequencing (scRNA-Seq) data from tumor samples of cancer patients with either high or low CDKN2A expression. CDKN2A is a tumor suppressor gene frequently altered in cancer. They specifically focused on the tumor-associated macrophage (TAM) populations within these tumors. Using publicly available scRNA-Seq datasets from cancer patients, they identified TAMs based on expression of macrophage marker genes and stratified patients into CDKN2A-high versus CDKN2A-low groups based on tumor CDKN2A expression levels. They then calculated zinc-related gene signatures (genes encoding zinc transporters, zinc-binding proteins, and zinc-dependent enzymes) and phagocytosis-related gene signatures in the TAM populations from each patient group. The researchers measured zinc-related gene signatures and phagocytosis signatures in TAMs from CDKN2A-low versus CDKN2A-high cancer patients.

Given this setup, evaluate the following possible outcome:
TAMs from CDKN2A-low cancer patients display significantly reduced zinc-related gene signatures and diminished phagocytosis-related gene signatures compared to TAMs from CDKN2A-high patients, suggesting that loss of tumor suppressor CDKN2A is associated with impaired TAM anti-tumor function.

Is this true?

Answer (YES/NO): YES